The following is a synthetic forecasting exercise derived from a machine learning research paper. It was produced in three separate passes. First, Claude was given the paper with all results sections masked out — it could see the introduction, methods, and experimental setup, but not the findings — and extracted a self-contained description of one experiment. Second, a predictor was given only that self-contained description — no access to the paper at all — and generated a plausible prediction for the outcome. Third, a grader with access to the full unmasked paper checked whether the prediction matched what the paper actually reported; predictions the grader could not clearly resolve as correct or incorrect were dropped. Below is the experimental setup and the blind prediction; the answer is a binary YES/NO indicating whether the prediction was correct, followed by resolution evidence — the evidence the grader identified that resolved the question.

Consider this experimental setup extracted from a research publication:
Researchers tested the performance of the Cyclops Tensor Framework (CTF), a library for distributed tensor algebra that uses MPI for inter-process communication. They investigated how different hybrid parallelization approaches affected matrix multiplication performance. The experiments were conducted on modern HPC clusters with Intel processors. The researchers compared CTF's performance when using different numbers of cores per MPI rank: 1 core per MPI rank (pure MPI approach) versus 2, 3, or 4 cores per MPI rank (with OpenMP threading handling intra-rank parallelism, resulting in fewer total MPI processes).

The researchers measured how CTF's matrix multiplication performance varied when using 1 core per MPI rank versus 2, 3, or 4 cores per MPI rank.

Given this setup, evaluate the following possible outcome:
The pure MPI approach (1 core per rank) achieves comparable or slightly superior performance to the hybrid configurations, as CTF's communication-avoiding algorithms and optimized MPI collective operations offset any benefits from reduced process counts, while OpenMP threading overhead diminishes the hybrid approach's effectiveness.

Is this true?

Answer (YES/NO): YES